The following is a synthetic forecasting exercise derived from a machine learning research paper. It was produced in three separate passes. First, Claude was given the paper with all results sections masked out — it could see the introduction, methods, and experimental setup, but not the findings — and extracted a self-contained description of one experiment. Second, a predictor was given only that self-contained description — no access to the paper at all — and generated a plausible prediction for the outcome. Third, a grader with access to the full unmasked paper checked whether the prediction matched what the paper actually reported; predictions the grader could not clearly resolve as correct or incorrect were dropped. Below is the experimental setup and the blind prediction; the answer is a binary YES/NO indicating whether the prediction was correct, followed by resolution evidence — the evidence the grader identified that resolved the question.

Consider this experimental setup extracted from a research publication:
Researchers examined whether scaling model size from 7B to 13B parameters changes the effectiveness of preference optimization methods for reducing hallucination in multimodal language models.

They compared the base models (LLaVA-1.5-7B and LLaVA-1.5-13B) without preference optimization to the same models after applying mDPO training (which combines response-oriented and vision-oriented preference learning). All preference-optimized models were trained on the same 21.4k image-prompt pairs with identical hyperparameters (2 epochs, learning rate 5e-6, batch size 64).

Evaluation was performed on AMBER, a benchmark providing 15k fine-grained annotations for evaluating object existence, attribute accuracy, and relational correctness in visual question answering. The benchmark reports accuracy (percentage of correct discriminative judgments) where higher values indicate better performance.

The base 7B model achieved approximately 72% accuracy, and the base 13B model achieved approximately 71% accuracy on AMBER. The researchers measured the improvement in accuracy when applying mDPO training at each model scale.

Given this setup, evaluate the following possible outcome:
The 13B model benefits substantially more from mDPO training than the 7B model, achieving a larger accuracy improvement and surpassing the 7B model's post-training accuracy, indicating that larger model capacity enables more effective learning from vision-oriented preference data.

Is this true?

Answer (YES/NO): YES